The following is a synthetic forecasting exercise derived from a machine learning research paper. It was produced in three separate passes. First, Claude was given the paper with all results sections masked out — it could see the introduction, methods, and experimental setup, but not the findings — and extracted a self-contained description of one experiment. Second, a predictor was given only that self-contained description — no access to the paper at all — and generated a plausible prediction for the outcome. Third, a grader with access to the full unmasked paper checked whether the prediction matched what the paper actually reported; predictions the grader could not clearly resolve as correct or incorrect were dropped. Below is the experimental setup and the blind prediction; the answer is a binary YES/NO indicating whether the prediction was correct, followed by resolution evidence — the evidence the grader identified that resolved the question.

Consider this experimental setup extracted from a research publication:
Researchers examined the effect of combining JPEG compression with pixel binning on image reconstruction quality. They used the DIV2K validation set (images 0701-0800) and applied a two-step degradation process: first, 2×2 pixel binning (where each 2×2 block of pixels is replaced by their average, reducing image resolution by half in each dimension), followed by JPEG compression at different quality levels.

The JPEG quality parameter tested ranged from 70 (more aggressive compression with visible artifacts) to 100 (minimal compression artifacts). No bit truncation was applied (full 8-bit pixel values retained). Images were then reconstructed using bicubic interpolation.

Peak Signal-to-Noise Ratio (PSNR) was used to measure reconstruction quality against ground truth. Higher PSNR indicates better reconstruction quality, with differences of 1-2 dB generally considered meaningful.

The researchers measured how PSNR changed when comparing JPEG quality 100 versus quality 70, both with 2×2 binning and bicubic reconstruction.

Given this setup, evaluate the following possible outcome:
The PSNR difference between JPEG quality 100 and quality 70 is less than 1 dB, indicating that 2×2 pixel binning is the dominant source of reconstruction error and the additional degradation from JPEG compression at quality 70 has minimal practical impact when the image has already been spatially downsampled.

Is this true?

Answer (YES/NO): NO